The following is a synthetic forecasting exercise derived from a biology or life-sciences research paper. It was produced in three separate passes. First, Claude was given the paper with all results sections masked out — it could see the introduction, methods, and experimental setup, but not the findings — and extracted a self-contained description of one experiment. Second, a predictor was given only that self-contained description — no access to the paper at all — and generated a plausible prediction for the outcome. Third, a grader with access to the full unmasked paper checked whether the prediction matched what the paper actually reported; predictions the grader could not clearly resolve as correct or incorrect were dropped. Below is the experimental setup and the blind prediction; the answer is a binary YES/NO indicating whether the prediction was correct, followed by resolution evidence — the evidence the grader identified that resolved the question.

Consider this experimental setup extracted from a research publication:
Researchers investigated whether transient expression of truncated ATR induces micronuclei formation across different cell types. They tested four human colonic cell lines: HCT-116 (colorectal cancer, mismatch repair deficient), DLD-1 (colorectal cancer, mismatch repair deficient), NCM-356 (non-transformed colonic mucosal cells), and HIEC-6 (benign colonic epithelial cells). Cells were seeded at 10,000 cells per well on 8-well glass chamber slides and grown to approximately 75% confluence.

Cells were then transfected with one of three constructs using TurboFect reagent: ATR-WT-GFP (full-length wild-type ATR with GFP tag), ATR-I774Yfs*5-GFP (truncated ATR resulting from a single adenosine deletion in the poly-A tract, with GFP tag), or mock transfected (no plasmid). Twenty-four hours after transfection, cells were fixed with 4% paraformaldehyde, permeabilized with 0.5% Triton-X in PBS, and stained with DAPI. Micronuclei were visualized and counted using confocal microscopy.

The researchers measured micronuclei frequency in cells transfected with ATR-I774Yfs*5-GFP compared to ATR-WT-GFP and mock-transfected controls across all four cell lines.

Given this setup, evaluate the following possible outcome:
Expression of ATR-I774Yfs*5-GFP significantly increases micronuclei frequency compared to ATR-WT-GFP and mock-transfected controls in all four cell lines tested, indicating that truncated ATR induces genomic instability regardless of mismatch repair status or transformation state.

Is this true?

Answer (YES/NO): YES